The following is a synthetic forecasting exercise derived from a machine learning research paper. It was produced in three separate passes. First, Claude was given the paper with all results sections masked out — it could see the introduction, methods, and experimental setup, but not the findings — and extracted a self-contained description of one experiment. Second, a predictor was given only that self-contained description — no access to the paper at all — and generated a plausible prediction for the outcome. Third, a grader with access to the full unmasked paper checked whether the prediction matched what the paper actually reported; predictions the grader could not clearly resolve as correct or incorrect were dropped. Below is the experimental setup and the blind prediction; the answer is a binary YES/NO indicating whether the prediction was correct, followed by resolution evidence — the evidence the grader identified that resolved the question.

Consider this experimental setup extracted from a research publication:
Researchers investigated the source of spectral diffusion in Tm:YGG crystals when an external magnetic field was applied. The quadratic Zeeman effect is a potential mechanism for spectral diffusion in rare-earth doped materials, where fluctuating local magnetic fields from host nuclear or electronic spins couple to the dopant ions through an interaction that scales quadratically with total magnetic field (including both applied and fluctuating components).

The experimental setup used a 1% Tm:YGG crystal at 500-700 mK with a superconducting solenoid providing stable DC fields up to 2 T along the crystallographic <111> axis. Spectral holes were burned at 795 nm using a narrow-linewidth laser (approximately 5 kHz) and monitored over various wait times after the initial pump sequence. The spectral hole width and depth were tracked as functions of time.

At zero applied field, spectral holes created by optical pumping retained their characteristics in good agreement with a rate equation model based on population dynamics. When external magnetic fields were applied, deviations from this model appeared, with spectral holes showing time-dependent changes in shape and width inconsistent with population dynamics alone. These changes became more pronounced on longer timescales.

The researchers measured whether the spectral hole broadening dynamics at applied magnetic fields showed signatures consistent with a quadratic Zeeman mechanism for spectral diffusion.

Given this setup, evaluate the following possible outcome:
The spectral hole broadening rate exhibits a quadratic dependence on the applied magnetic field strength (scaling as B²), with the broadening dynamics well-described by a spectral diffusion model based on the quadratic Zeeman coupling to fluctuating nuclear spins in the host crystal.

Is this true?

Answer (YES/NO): NO